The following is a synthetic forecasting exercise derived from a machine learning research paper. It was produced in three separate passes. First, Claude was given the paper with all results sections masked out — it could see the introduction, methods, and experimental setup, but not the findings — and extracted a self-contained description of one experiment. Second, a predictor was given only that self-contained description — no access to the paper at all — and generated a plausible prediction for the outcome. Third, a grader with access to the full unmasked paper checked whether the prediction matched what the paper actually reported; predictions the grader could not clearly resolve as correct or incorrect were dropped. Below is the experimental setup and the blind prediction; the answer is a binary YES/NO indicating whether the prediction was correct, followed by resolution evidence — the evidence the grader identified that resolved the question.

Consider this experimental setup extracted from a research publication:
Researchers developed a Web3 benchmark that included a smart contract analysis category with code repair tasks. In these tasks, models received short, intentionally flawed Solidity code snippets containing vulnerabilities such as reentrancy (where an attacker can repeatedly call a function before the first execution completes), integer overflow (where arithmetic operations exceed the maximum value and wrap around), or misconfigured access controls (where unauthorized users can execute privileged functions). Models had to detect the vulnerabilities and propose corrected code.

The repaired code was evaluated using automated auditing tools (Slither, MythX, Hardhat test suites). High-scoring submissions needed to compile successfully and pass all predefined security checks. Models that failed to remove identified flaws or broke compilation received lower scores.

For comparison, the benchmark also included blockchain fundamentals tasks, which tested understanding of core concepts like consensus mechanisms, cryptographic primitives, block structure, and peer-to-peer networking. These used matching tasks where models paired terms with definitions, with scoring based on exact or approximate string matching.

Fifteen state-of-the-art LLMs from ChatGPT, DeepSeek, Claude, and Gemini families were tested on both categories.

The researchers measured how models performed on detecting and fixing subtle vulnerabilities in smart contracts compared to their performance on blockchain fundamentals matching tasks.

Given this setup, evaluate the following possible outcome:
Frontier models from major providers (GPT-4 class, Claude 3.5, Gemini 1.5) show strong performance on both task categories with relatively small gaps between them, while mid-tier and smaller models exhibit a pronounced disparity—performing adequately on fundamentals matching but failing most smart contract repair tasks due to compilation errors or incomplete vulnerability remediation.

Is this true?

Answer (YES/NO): NO